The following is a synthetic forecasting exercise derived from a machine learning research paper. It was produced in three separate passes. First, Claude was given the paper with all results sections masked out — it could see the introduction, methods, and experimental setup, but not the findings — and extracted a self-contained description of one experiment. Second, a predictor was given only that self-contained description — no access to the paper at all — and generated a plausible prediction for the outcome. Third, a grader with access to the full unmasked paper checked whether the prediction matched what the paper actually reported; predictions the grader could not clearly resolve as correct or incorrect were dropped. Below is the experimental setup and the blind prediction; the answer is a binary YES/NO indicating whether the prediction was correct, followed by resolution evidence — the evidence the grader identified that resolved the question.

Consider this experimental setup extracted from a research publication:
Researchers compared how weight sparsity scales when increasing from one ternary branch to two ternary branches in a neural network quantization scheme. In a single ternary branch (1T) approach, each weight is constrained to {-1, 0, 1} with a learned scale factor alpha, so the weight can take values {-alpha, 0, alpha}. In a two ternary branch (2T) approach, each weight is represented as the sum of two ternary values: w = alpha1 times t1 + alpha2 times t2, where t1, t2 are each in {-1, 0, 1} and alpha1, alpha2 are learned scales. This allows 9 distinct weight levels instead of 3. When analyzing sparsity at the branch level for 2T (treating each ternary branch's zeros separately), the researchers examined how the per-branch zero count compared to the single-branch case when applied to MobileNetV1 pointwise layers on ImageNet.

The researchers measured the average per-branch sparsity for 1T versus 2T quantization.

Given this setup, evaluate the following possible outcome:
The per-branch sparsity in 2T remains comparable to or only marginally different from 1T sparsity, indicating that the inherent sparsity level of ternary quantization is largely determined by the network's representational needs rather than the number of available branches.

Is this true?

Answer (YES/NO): NO